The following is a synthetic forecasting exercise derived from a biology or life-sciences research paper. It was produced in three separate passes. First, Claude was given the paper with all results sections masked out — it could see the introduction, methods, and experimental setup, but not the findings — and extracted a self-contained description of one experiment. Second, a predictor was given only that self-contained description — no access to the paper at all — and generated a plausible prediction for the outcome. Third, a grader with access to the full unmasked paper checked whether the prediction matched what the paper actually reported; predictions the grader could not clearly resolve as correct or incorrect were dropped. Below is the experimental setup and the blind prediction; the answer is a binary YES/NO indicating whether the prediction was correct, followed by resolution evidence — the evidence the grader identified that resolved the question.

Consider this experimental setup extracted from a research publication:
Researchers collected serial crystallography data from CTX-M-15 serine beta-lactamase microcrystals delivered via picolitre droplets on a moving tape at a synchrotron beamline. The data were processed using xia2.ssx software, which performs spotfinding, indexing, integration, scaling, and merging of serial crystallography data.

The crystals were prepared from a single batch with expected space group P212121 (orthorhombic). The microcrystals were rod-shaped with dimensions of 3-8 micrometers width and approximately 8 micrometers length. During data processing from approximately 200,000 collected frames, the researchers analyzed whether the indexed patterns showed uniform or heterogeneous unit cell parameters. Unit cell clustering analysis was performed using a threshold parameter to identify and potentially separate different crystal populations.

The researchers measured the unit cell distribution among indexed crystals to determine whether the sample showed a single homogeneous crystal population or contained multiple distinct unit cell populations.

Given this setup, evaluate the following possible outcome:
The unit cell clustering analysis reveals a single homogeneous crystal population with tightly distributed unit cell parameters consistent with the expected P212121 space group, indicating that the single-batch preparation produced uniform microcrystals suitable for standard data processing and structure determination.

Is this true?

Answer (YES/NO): NO